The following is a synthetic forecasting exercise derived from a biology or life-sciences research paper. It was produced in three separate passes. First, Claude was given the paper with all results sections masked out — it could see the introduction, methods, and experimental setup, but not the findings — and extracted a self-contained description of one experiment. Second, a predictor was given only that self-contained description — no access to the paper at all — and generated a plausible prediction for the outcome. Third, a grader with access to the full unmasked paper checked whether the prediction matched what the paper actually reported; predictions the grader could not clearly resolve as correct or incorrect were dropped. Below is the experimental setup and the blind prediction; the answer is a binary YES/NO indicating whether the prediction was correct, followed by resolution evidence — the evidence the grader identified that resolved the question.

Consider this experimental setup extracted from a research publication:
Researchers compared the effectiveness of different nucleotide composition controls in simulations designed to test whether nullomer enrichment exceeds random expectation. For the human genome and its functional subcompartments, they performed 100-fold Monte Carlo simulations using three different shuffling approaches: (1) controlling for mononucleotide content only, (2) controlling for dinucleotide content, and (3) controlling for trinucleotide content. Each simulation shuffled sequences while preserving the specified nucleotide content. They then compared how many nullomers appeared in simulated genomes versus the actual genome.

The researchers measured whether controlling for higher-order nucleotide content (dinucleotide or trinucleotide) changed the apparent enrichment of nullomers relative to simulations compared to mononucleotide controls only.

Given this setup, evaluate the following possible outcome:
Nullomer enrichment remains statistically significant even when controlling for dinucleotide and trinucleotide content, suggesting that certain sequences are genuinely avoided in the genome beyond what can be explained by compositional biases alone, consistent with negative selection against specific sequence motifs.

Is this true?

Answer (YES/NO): YES